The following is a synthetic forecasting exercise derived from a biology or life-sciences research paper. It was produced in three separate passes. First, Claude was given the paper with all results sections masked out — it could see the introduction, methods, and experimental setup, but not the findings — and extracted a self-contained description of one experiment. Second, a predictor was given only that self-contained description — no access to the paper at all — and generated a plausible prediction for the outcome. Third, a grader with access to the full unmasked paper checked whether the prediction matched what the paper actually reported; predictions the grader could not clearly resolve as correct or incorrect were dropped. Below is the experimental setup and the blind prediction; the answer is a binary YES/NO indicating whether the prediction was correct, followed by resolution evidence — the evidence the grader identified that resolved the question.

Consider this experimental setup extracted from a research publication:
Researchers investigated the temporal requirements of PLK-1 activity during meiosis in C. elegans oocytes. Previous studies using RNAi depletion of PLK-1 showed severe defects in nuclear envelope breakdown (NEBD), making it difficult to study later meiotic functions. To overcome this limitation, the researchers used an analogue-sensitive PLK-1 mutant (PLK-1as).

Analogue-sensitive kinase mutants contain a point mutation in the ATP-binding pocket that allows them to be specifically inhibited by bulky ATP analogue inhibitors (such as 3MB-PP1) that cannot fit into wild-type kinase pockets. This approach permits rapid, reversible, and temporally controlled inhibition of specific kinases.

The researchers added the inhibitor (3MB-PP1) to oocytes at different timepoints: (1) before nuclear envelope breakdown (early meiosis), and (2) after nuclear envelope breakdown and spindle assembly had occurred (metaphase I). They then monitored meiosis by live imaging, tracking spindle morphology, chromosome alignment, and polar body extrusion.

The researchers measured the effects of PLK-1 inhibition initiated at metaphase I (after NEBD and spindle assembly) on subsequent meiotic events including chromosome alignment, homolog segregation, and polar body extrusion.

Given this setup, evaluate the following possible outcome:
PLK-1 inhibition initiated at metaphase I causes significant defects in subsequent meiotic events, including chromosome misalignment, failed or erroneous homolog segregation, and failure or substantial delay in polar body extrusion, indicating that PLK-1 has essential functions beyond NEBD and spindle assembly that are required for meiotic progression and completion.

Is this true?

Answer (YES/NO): NO